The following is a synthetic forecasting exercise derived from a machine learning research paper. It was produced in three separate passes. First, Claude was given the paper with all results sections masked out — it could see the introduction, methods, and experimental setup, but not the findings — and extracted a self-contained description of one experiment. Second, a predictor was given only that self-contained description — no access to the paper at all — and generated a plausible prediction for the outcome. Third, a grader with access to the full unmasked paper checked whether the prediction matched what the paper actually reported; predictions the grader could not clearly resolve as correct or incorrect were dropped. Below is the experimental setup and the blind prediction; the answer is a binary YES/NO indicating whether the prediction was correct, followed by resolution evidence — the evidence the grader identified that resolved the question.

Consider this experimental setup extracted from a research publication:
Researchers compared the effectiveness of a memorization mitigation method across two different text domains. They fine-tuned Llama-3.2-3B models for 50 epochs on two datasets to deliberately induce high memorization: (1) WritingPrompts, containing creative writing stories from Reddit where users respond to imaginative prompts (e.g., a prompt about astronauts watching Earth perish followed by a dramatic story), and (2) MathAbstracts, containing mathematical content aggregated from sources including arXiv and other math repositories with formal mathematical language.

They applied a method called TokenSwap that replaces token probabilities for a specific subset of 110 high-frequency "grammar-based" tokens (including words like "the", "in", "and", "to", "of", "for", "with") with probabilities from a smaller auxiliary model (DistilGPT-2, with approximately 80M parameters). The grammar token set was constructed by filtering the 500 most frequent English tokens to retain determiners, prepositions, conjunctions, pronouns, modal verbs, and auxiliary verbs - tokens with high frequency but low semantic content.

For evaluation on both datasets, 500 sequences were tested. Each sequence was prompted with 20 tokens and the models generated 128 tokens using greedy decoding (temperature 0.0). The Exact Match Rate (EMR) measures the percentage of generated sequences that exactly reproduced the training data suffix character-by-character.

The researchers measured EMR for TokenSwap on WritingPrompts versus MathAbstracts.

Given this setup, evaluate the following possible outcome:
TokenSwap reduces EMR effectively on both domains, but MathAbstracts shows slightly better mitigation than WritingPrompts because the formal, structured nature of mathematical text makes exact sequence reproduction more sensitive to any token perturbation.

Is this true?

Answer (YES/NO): NO